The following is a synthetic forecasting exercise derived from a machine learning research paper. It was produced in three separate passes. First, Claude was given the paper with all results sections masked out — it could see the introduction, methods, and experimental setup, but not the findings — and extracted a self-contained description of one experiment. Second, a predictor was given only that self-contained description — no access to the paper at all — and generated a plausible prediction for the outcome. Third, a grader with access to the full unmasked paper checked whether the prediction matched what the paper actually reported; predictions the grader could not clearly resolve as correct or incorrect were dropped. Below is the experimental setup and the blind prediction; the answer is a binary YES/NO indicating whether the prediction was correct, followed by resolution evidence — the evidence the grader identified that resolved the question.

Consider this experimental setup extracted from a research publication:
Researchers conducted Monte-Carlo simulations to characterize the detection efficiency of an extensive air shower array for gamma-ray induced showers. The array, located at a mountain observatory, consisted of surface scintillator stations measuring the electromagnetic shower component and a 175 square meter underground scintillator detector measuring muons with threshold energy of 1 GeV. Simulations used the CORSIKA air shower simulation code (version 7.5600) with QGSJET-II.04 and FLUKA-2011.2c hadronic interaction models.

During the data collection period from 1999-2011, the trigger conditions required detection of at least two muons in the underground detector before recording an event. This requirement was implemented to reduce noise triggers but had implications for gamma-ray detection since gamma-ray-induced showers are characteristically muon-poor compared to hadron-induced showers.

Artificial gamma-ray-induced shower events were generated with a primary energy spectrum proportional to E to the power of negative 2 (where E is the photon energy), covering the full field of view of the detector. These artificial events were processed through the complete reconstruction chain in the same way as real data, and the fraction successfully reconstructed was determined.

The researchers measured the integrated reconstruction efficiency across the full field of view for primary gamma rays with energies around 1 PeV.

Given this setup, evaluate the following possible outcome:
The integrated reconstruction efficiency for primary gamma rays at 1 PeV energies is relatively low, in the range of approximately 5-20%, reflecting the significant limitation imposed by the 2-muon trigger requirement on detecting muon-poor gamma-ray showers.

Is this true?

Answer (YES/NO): YES